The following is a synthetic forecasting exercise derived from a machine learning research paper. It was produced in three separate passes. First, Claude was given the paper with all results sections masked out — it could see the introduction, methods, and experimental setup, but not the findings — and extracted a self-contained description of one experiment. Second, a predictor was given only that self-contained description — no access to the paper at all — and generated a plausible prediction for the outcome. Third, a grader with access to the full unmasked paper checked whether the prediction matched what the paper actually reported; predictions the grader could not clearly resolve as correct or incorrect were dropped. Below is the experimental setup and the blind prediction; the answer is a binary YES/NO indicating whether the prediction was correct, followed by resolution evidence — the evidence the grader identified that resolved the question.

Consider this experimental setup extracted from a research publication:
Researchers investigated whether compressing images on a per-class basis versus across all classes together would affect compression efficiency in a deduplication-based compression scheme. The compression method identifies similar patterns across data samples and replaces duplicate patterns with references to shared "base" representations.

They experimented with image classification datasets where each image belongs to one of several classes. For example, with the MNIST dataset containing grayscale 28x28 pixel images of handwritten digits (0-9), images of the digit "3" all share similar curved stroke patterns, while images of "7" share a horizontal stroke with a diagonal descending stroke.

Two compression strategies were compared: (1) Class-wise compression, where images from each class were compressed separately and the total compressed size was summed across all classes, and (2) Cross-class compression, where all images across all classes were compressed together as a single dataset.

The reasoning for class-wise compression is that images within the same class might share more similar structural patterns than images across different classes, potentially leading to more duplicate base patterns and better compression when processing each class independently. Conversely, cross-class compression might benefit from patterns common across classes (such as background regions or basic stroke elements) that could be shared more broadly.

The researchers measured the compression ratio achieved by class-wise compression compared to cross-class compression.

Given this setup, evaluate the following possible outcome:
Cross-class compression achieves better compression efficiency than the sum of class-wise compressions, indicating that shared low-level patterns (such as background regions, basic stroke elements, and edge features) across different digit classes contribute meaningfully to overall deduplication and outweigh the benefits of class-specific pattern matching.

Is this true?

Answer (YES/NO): NO